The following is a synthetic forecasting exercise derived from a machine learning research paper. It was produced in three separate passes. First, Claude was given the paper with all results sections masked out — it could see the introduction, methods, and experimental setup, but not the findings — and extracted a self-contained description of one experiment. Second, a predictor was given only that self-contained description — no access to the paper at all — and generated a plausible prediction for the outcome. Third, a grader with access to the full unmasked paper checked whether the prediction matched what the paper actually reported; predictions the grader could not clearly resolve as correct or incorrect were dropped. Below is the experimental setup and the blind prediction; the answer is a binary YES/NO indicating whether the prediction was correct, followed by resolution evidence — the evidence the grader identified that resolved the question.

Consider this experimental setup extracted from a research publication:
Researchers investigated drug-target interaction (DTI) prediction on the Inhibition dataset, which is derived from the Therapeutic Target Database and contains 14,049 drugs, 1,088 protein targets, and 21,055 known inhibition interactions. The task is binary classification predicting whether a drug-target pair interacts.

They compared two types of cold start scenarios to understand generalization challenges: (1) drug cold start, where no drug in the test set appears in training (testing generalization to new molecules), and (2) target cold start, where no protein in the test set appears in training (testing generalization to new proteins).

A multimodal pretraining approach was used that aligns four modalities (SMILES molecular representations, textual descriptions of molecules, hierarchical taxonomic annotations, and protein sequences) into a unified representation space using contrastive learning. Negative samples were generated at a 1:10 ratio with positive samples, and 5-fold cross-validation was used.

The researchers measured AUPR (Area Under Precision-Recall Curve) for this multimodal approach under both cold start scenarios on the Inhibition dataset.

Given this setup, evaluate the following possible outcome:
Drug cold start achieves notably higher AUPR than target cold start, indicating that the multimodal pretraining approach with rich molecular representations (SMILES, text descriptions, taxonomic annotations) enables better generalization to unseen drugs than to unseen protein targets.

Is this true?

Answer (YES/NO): YES